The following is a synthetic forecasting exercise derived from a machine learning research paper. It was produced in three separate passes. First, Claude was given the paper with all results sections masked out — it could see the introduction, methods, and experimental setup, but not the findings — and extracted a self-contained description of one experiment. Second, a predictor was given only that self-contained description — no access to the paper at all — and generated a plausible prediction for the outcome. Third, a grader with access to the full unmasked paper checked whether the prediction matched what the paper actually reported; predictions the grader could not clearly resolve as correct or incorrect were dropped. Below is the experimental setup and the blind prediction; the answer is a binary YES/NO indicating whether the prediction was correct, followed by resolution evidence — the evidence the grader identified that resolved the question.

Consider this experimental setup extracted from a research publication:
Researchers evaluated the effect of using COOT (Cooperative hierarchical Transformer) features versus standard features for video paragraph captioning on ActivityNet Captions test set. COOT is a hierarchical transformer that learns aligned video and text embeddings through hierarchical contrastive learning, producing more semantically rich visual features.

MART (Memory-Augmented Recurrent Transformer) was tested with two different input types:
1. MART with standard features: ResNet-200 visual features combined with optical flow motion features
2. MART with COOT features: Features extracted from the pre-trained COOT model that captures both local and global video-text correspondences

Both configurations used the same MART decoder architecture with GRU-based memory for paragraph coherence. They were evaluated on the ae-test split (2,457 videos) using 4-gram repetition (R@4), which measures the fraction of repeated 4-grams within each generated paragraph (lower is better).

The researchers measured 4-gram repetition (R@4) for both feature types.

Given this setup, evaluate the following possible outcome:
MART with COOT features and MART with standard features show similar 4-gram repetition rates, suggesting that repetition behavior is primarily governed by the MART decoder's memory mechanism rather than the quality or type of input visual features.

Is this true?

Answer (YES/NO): NO